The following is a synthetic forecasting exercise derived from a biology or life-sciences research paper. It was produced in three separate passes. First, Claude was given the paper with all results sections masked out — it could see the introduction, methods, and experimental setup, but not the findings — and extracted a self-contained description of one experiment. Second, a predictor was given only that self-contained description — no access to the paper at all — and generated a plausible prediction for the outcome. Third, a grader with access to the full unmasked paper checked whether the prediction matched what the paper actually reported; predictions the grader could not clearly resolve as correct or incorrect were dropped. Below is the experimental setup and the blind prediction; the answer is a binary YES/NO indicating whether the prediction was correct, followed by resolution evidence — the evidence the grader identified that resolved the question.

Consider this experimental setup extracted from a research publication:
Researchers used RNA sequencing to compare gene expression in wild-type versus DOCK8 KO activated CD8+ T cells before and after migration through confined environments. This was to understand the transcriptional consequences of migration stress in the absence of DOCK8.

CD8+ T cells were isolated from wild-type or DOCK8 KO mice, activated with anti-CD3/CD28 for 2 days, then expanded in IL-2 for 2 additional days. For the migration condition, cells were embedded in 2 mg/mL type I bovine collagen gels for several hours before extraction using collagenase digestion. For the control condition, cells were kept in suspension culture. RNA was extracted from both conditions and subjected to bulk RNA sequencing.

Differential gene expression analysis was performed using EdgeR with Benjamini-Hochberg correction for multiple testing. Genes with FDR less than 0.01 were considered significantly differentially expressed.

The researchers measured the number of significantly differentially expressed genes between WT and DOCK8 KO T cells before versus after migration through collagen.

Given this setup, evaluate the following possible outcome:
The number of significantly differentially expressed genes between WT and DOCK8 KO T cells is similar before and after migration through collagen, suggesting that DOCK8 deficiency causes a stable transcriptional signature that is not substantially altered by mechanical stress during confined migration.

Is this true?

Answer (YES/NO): NO